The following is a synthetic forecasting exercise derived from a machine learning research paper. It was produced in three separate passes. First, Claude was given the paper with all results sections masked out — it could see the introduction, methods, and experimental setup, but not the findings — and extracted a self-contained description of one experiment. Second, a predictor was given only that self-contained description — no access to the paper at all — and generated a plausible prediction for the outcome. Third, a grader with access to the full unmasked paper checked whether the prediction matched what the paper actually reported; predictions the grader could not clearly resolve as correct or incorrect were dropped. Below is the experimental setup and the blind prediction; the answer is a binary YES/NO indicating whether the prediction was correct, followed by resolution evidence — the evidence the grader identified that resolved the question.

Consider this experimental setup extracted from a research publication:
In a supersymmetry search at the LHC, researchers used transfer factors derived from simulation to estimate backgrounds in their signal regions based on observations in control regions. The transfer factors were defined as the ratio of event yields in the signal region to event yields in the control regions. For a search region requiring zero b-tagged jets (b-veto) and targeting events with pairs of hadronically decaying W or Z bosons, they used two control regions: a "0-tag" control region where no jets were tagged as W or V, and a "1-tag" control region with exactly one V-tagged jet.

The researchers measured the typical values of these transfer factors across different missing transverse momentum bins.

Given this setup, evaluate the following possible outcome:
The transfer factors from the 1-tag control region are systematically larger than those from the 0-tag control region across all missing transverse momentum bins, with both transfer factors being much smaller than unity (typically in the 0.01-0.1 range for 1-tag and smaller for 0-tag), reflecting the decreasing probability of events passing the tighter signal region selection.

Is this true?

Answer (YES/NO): NO